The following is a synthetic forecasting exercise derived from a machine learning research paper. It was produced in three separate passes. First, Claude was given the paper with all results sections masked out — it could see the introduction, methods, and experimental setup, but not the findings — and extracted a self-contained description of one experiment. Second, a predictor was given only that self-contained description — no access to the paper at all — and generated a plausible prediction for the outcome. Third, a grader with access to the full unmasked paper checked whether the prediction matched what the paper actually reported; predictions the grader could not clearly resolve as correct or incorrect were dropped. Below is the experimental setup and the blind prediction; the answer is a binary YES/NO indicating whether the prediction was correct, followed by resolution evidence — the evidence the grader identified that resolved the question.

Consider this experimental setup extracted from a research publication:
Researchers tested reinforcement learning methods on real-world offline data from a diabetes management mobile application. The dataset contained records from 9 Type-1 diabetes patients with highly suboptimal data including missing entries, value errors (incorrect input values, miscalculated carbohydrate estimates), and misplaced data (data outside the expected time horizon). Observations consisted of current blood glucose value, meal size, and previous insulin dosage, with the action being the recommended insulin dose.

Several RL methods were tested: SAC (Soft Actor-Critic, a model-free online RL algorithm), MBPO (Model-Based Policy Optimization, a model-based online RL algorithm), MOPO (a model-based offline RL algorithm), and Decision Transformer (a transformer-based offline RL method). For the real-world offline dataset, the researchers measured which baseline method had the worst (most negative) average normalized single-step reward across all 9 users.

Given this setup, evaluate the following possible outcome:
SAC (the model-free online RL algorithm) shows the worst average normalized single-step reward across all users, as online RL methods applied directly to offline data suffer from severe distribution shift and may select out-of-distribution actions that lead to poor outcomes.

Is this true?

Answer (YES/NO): YES